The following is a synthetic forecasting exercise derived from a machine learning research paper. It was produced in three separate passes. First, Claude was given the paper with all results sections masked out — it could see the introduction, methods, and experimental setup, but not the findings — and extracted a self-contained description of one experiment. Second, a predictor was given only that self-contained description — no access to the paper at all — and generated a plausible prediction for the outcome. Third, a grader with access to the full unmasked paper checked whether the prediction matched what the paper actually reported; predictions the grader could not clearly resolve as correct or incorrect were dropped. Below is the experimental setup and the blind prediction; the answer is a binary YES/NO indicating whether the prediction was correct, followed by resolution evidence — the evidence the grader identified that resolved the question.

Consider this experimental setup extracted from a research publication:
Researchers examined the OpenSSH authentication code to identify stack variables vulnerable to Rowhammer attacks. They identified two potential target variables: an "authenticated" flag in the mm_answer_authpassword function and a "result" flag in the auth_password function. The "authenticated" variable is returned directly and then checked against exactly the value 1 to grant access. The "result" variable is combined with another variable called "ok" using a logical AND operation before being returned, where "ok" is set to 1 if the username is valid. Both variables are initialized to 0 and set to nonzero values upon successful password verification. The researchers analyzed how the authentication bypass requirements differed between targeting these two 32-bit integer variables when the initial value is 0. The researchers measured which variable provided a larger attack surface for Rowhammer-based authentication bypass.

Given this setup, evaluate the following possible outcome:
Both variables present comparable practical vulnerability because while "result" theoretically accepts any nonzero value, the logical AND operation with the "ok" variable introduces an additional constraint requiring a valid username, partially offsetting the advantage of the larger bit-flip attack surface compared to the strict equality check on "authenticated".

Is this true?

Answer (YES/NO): NO